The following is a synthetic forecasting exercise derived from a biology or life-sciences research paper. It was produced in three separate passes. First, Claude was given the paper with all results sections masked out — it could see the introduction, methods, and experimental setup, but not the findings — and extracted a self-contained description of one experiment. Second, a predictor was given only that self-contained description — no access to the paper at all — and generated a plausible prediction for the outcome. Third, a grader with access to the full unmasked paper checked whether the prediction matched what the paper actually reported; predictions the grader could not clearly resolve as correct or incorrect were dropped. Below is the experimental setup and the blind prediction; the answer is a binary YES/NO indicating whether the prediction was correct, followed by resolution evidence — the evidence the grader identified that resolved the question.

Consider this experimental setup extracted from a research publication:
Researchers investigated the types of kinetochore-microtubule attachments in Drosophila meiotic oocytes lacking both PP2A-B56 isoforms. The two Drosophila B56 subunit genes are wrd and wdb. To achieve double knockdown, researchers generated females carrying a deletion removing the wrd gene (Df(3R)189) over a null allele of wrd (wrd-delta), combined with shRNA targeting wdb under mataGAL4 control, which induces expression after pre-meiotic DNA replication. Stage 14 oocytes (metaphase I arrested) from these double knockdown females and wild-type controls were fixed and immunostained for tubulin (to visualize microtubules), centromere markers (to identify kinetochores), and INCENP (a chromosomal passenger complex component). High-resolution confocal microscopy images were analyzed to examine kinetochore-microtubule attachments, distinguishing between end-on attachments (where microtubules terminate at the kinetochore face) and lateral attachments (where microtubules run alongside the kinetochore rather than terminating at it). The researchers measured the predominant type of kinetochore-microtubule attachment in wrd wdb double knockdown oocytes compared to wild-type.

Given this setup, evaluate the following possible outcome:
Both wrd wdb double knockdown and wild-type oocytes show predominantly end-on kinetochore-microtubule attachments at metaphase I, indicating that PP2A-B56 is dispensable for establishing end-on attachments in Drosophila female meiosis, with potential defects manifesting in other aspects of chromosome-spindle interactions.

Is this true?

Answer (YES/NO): NO